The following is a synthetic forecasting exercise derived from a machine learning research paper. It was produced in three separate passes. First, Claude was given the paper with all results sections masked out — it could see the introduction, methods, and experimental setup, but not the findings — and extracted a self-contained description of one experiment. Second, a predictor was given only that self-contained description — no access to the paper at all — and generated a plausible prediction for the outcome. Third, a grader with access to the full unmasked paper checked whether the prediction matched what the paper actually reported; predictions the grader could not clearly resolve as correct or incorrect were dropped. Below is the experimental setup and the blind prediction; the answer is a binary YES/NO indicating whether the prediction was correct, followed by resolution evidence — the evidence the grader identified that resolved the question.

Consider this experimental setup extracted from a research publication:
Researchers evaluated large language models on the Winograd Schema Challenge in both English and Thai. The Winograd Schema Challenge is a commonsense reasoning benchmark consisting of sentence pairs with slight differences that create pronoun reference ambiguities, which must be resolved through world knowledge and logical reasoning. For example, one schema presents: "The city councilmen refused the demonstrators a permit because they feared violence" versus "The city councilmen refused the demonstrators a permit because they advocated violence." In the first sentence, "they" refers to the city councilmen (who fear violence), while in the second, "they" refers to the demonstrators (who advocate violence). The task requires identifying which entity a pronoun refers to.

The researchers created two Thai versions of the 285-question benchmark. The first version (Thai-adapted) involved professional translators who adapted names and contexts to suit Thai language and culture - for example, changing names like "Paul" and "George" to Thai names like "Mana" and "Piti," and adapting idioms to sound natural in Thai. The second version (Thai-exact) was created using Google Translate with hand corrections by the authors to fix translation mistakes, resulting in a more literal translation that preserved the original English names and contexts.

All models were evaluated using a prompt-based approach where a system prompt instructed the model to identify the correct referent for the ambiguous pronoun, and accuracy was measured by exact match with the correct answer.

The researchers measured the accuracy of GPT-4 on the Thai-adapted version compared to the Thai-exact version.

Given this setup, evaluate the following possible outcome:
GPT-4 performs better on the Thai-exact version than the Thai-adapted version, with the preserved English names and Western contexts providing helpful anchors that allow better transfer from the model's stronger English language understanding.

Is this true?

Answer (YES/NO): YES